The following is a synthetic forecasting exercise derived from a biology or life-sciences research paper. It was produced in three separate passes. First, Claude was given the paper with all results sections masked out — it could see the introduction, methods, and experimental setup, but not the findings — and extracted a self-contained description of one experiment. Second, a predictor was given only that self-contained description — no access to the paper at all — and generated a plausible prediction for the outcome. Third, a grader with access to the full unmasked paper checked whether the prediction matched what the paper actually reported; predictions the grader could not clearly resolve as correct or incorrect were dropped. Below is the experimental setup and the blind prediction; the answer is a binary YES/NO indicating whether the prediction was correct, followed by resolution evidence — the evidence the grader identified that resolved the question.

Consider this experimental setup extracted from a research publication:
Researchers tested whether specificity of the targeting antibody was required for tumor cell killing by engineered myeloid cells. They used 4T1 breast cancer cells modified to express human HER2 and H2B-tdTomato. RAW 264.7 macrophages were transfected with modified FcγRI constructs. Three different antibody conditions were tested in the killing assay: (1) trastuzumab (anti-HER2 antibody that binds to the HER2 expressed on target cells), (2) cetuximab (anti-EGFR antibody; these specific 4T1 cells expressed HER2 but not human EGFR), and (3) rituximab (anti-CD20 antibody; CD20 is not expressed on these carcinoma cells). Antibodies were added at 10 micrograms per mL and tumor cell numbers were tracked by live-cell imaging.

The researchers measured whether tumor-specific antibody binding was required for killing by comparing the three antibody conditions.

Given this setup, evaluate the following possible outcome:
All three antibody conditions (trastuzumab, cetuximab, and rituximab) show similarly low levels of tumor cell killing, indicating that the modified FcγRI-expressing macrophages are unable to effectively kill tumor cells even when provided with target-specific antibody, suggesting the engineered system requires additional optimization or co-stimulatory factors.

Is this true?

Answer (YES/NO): NO